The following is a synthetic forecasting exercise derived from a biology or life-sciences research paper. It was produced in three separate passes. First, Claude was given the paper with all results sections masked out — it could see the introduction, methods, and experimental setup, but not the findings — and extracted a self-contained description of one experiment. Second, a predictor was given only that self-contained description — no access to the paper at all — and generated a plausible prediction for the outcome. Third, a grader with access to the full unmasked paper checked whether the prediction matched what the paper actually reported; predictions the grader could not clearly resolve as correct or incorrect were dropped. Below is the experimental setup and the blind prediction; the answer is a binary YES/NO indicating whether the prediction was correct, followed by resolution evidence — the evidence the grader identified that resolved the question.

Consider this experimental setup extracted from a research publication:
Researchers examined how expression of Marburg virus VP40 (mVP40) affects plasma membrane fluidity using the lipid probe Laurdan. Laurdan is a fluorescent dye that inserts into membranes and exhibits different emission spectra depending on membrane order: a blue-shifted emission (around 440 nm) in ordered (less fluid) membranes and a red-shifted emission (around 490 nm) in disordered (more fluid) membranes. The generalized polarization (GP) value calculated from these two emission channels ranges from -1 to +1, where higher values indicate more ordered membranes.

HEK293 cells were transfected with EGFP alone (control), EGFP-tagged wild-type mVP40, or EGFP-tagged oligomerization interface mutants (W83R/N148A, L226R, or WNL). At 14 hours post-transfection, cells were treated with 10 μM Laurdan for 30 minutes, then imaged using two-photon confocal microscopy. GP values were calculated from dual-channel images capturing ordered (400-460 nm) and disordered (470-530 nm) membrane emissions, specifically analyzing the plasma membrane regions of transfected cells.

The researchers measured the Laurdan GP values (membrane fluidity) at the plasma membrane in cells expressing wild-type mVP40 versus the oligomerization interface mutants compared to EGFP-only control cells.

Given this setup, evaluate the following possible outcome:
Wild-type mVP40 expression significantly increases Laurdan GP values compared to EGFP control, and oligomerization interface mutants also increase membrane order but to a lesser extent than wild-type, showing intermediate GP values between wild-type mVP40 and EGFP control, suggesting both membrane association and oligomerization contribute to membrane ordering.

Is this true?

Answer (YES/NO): NO